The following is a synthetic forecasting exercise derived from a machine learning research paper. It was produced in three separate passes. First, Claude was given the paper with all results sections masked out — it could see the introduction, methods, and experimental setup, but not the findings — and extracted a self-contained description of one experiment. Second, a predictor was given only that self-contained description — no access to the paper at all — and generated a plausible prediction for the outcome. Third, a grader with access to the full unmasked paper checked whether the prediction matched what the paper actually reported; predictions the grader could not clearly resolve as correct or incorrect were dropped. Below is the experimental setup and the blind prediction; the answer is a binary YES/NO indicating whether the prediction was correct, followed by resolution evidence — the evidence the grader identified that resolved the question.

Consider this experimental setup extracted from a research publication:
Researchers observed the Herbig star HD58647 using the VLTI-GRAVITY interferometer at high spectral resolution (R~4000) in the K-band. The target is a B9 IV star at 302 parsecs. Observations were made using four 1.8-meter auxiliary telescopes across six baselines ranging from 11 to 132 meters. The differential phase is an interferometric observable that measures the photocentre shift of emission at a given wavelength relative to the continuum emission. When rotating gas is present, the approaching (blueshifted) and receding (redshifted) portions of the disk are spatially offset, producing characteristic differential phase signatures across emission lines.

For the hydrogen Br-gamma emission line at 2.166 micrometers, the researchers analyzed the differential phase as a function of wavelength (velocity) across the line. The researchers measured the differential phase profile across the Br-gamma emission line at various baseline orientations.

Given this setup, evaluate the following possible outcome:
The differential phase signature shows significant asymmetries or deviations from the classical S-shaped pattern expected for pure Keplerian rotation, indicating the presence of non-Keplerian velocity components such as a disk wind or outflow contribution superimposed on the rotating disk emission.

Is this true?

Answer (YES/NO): YES